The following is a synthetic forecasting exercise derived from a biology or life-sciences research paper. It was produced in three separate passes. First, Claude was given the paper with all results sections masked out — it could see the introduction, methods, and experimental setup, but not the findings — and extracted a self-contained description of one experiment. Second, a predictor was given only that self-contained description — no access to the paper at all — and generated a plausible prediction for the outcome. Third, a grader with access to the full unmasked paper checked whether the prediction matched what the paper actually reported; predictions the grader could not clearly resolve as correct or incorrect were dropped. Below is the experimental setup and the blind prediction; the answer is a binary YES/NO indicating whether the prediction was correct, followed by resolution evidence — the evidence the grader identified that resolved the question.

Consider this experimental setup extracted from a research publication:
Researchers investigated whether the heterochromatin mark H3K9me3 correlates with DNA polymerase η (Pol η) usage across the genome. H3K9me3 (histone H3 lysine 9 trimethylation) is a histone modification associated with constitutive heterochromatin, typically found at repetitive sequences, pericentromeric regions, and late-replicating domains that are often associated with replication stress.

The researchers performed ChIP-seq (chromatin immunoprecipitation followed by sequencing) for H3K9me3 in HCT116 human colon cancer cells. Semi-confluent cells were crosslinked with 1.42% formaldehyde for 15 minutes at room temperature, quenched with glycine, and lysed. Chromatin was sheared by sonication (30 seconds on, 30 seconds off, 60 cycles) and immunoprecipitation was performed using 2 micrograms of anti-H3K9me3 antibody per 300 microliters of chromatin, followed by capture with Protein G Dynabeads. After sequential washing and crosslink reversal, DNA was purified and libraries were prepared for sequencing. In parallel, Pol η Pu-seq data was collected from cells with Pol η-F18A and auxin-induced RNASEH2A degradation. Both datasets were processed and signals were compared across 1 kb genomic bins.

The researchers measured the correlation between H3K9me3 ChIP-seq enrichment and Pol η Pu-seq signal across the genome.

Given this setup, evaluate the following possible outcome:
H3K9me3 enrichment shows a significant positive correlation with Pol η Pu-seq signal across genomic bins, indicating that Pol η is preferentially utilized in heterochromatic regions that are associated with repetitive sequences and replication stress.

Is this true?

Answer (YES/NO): YES